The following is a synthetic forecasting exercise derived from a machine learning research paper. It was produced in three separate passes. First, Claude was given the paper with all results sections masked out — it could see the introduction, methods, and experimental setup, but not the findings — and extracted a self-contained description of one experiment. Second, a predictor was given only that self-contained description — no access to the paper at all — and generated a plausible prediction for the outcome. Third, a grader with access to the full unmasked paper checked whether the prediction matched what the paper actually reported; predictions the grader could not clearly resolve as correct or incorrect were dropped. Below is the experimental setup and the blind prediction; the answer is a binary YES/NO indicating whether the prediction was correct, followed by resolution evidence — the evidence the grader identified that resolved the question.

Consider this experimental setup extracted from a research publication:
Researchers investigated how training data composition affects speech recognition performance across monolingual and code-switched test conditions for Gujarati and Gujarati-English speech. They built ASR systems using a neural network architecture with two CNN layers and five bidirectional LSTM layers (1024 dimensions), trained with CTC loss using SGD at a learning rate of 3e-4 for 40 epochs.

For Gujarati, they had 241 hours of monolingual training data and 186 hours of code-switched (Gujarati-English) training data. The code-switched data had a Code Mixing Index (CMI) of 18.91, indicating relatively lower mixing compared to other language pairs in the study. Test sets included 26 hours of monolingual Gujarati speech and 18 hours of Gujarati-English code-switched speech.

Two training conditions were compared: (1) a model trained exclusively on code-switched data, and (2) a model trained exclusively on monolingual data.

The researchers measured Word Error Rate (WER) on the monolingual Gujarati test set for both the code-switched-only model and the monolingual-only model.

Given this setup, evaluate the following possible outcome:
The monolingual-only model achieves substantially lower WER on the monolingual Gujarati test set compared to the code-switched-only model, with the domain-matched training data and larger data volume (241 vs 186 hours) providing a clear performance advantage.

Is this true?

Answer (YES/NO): YES